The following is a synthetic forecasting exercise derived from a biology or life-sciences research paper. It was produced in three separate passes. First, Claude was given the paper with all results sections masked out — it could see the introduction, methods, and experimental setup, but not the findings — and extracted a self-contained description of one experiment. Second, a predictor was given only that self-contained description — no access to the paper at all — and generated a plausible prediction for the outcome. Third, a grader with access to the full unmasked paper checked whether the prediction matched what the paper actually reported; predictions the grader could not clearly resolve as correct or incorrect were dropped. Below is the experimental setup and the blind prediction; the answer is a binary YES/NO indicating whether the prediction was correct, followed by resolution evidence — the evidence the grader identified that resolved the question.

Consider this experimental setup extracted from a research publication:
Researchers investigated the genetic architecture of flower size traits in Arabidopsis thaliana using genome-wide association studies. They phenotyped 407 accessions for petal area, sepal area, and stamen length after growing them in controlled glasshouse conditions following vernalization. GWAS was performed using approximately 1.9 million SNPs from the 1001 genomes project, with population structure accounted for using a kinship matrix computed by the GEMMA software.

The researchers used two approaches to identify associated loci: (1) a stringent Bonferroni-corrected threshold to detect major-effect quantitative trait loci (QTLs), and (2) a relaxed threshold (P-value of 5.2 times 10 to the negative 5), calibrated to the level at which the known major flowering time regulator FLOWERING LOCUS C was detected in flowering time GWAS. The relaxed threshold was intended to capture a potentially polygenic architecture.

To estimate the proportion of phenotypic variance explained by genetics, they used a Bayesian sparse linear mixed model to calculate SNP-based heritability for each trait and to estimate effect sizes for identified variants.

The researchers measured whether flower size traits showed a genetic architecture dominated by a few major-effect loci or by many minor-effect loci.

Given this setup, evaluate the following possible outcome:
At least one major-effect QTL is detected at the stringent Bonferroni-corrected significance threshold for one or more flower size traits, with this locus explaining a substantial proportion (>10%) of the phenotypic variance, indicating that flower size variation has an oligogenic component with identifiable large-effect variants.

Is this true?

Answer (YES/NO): NO